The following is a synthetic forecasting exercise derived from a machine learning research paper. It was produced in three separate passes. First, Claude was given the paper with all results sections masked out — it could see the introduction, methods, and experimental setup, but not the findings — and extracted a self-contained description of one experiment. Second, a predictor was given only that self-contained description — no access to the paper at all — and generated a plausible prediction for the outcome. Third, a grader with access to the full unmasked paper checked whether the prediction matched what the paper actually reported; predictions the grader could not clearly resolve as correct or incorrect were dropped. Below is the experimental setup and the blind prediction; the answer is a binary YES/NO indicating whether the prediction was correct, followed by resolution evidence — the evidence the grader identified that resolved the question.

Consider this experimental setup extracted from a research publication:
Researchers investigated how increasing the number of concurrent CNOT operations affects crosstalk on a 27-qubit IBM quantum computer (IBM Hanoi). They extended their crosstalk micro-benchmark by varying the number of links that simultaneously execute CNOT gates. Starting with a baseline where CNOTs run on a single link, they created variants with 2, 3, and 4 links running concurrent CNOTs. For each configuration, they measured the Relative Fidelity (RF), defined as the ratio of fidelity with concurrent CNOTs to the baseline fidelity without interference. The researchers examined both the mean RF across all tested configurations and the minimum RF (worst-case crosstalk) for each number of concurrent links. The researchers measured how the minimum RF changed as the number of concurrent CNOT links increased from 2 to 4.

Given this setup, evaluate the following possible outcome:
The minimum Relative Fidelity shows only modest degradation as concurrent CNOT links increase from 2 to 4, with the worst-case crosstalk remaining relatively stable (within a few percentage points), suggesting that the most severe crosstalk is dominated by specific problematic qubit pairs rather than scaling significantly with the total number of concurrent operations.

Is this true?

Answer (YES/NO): NO